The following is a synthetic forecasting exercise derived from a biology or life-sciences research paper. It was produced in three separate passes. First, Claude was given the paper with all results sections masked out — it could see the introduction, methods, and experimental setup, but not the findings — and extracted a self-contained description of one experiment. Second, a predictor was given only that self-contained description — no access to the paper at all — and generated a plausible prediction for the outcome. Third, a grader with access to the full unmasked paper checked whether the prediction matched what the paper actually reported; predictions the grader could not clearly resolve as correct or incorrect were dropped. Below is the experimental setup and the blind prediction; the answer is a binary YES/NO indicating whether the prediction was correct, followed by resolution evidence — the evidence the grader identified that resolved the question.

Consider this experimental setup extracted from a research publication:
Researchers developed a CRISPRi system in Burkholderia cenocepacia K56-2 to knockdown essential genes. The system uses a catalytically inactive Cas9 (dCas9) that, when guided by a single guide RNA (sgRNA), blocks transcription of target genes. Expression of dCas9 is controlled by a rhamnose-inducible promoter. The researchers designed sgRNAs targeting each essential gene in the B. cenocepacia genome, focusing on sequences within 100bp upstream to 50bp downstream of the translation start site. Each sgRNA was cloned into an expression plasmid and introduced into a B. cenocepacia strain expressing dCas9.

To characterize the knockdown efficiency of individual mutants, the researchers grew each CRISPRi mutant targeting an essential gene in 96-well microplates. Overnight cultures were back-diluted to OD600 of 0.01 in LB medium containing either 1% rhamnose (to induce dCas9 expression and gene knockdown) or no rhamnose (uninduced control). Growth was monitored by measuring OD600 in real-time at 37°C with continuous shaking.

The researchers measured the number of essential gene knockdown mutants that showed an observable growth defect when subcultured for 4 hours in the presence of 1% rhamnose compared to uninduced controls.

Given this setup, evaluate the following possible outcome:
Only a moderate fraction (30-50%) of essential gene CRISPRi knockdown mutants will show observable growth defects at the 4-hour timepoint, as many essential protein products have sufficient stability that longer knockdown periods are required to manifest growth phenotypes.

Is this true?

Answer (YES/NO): NO